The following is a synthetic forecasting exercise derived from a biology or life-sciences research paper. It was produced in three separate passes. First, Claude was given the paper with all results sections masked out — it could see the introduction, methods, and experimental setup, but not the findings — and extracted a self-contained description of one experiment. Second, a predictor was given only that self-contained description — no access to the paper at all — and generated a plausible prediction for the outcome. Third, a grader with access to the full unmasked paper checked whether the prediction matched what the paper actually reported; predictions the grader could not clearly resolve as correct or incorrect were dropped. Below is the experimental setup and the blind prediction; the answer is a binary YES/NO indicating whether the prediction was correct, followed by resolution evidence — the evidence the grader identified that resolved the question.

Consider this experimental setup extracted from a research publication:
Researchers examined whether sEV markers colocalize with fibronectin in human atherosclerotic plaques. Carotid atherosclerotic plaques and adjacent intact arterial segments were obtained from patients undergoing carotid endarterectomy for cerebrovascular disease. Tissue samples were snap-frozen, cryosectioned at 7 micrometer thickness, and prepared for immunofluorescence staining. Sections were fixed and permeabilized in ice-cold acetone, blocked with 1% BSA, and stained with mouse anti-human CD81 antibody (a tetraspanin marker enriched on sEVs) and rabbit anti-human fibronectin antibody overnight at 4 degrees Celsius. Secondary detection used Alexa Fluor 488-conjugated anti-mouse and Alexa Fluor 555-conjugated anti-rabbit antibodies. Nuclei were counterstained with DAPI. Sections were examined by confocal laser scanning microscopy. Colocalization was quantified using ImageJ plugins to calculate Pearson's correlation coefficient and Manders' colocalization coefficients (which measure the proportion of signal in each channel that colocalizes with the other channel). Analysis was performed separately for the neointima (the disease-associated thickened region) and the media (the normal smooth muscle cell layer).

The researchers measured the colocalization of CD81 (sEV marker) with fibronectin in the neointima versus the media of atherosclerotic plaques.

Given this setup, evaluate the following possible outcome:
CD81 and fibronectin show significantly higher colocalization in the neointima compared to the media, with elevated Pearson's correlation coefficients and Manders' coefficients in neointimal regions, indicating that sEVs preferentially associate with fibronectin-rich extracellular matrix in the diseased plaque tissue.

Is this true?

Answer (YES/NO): NO